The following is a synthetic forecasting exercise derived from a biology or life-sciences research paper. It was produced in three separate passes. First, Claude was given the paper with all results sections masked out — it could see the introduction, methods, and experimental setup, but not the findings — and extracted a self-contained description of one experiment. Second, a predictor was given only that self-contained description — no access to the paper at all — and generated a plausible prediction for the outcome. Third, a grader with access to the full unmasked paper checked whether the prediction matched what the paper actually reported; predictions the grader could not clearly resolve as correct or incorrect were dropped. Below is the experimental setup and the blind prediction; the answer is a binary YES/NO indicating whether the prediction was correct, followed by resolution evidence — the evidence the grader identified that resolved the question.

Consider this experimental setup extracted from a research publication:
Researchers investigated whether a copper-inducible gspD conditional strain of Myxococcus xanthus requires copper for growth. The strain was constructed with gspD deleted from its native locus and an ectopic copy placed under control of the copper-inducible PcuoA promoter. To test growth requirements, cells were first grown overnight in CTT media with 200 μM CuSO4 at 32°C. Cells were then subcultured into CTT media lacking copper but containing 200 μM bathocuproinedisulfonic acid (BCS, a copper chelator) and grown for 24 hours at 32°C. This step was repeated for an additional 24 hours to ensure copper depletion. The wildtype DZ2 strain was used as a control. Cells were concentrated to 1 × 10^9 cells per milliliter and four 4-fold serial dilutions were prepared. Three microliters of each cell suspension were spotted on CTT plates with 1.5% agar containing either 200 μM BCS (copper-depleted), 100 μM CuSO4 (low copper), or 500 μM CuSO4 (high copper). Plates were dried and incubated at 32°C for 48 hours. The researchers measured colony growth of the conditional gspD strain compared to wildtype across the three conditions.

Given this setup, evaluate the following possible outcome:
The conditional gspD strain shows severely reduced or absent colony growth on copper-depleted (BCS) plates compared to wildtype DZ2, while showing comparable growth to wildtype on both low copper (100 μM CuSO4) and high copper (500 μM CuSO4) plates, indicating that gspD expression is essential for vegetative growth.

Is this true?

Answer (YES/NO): YES